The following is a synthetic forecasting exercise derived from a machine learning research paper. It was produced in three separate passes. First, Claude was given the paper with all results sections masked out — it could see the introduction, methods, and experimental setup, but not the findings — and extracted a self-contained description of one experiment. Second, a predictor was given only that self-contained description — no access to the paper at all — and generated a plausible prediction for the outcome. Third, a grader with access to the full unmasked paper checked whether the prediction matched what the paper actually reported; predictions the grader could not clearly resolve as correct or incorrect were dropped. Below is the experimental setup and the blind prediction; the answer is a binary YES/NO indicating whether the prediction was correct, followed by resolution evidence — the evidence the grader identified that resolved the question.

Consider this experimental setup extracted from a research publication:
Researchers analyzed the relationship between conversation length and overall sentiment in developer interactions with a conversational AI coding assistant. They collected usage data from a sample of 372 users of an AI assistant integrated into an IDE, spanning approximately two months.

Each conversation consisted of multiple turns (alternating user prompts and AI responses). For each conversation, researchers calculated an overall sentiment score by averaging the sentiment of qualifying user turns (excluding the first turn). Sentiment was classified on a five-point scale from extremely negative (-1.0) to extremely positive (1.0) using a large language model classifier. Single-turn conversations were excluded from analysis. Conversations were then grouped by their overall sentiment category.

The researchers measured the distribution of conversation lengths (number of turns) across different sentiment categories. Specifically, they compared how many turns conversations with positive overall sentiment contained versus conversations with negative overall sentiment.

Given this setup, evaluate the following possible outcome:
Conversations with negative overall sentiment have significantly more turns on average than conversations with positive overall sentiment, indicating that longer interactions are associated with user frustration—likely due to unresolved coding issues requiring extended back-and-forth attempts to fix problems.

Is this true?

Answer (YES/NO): YES